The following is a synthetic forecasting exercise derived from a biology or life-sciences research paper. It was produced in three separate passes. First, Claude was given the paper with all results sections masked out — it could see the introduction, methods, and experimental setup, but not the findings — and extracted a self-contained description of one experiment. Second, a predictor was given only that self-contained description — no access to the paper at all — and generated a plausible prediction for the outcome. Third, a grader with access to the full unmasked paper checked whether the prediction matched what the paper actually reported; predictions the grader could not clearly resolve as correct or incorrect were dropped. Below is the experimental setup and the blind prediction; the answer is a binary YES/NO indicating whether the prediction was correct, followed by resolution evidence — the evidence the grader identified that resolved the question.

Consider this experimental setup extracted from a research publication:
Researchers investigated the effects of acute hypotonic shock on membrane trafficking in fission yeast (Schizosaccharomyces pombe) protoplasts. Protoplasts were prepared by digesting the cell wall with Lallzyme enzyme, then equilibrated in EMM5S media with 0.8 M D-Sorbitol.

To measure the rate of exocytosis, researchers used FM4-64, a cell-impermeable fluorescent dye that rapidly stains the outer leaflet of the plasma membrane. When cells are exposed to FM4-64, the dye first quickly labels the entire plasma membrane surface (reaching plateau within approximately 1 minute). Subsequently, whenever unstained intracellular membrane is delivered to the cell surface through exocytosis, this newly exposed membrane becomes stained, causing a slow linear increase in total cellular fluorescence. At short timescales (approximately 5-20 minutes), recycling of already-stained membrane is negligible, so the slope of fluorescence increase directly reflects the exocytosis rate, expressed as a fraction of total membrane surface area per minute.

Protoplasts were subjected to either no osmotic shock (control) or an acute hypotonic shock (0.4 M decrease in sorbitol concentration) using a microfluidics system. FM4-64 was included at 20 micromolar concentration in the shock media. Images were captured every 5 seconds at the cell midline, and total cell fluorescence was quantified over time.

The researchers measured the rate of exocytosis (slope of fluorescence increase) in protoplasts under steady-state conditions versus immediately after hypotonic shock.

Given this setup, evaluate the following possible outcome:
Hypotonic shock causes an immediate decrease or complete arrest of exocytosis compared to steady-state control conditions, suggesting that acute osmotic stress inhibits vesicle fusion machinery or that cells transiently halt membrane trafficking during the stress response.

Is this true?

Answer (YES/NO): NO